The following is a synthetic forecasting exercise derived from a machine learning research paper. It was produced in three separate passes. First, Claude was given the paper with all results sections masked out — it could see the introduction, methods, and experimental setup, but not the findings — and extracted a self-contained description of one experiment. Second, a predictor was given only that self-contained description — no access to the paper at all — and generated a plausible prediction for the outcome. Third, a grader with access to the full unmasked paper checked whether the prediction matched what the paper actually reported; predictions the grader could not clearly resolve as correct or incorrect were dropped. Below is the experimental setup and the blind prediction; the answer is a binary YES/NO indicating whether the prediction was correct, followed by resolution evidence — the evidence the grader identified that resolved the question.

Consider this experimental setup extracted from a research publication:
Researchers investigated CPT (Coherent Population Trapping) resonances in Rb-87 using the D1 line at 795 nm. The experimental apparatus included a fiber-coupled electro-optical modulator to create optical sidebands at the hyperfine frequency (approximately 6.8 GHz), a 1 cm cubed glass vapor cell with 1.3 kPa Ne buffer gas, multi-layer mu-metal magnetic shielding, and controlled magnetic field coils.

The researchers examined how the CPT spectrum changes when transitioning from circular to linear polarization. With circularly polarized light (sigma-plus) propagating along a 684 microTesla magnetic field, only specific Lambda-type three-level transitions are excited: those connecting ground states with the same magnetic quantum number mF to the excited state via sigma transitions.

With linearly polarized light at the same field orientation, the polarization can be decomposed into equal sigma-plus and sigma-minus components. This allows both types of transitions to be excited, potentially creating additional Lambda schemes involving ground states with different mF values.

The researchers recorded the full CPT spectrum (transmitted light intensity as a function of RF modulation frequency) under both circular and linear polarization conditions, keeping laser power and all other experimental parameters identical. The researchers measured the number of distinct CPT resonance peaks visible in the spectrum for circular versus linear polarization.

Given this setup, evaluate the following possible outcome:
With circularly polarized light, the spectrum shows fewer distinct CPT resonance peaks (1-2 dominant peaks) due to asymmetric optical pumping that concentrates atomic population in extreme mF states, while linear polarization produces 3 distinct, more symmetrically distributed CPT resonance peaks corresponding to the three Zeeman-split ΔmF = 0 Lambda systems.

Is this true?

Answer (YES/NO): NO